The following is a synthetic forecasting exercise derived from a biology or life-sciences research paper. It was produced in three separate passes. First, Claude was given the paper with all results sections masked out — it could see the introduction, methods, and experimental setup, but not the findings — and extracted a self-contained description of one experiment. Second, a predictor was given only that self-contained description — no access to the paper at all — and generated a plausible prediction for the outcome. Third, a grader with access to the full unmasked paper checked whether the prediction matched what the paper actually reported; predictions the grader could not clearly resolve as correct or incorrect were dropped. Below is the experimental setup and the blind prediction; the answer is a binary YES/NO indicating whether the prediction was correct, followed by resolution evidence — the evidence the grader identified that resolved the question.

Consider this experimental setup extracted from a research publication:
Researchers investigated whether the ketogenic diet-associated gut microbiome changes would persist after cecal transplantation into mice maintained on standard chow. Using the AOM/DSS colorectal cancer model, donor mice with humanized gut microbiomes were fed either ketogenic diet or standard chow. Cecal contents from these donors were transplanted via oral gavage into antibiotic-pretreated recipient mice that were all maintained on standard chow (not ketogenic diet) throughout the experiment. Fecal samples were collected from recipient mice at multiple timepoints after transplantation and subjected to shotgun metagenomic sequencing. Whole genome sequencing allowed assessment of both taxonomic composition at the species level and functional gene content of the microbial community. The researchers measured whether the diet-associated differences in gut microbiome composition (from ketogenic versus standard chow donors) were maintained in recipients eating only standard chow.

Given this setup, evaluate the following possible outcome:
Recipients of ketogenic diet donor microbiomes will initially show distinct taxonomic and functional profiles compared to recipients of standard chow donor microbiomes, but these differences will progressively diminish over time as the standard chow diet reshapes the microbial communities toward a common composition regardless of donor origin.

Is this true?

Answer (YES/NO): NO